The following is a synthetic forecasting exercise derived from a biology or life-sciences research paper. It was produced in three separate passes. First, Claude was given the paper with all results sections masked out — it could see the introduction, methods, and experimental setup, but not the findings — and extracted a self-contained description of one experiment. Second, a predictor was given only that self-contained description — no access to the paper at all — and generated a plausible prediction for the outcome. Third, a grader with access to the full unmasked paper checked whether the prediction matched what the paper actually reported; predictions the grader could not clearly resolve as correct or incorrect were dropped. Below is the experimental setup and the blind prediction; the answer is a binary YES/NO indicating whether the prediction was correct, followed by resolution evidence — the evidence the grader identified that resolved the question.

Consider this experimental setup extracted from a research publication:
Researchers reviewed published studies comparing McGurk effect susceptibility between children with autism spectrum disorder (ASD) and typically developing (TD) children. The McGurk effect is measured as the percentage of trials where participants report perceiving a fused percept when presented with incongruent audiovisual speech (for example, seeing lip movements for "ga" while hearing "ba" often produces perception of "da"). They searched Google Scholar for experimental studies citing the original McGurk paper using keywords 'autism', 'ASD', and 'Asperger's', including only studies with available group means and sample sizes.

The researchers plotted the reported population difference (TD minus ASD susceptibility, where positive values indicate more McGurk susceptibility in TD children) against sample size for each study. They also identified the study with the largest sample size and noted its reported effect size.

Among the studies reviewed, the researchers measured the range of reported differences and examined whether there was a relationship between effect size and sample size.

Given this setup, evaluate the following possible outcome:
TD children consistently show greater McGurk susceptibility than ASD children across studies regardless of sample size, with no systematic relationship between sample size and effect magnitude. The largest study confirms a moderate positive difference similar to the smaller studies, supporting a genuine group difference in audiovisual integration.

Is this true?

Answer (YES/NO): NO